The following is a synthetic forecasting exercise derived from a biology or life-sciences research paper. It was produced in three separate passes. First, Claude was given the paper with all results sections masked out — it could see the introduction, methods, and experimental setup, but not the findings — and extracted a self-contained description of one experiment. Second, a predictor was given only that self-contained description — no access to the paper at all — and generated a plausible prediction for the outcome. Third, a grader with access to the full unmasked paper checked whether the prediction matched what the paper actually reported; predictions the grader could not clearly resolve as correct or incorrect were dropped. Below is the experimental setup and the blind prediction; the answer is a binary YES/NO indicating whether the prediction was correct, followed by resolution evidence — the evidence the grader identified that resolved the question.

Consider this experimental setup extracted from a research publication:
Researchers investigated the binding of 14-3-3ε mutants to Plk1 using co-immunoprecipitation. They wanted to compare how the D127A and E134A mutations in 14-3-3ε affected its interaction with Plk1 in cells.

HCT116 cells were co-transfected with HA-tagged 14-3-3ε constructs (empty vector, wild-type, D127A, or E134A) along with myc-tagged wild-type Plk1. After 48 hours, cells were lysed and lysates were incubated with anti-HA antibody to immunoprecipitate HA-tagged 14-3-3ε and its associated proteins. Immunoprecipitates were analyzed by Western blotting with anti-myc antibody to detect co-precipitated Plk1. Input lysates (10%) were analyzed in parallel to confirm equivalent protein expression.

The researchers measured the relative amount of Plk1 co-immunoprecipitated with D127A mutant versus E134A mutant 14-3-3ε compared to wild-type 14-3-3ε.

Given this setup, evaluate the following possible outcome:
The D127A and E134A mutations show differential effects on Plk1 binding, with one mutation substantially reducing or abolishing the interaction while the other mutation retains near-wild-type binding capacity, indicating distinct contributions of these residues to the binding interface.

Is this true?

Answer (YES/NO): NO